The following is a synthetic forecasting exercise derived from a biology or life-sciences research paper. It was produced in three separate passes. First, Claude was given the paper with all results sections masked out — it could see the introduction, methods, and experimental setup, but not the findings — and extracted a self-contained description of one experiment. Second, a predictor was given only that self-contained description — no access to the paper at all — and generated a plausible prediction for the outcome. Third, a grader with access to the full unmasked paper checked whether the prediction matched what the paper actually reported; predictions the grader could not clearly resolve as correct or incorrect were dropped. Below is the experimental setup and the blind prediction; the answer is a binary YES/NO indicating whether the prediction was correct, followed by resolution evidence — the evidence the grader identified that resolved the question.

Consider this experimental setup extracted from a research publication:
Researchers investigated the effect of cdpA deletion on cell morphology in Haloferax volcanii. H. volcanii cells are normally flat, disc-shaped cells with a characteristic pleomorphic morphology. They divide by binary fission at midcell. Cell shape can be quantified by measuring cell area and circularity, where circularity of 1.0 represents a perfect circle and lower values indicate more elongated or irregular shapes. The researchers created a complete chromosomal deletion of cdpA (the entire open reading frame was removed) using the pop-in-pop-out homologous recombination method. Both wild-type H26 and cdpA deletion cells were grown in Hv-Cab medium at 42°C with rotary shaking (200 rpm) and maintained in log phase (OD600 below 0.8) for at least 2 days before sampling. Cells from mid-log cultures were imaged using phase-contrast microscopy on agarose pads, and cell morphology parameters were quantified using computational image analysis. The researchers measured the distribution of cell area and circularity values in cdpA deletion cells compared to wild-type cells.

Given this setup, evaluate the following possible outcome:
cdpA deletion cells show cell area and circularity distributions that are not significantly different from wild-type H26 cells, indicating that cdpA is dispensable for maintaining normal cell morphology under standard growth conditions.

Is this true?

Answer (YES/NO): NO